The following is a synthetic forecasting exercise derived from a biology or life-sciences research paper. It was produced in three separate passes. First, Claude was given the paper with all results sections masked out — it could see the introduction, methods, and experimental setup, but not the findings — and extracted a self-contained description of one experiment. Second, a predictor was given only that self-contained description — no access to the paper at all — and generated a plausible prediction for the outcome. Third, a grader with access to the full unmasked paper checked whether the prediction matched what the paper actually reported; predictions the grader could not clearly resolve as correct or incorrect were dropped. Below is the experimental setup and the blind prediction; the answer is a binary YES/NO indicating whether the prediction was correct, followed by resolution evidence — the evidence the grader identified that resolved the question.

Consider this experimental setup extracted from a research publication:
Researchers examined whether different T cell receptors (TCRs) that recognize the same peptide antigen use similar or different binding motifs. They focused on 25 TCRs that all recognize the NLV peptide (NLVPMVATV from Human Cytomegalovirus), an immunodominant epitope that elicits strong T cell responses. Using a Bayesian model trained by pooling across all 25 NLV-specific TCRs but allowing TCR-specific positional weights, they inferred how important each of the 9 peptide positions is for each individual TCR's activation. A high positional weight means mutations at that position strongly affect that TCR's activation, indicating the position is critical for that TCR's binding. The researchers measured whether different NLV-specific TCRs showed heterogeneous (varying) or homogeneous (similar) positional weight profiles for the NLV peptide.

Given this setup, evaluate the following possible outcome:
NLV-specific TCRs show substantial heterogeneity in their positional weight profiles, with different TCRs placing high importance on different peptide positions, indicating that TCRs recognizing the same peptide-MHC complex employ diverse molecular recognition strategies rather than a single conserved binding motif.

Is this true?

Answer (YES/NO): YES